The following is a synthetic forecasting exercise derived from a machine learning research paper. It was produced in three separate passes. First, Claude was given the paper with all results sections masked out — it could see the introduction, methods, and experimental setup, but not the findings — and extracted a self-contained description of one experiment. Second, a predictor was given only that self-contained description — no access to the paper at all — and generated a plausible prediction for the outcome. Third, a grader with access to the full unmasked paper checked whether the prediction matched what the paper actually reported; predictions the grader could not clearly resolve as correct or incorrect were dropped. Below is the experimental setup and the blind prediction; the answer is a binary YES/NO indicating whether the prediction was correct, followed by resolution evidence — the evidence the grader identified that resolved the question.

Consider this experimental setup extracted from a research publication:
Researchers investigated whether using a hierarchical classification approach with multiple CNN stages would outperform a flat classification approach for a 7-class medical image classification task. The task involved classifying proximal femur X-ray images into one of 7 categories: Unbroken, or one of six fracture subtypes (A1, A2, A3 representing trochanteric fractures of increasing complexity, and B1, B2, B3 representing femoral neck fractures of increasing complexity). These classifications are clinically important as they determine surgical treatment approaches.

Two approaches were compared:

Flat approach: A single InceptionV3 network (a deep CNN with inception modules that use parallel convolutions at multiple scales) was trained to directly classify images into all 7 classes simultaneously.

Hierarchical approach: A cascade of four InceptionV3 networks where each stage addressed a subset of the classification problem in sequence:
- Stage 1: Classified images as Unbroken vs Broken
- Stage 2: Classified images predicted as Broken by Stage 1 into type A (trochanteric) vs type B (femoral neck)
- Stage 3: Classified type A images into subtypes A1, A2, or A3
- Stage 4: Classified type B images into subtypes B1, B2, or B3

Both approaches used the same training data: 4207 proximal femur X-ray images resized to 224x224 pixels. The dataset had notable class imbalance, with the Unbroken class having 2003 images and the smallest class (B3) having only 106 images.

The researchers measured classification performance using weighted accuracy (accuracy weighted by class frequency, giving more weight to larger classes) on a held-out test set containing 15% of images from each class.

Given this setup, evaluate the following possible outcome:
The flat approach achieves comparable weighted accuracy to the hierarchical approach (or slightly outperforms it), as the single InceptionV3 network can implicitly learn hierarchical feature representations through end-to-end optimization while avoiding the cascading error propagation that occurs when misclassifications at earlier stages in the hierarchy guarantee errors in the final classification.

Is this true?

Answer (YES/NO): YES